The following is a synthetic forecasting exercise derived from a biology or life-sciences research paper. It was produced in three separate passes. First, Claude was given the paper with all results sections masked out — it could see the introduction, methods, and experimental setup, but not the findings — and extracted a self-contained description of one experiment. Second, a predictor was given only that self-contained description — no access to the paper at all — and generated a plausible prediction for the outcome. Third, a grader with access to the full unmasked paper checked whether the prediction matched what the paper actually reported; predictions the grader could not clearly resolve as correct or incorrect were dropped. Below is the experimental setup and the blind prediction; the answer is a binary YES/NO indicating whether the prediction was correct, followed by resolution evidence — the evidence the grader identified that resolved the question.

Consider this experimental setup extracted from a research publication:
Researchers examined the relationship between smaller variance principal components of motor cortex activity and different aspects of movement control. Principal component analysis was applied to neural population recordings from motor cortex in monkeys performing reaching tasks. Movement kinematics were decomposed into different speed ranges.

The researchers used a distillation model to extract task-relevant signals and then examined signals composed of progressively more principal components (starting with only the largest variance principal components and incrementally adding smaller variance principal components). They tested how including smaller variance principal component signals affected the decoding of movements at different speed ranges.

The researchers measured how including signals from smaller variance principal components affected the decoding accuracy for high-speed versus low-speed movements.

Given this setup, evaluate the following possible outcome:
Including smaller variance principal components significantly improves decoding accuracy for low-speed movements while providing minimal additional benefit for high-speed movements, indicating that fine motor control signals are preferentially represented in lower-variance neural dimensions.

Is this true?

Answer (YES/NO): YES